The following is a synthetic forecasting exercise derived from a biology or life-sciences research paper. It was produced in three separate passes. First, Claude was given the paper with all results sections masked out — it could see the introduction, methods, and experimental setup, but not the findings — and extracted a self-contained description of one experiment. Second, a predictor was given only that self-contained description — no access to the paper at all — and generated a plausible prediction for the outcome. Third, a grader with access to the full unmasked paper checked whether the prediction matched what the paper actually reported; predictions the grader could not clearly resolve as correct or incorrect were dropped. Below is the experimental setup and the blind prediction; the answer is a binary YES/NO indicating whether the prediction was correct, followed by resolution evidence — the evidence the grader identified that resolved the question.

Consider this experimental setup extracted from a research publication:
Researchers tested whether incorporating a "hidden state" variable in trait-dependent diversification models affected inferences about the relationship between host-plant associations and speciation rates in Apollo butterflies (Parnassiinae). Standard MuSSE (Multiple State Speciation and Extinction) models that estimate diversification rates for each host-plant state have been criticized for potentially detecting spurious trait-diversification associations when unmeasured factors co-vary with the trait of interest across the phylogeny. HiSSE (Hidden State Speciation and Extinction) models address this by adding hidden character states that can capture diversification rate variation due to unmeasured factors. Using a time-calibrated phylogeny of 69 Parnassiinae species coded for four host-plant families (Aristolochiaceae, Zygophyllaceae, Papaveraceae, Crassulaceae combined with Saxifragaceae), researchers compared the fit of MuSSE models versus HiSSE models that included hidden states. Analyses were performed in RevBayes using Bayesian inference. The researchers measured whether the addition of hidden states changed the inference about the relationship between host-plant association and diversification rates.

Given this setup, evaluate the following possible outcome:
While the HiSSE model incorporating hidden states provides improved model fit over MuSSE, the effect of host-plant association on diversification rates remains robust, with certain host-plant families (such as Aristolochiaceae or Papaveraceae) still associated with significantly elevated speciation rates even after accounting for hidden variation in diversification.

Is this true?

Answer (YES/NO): NO